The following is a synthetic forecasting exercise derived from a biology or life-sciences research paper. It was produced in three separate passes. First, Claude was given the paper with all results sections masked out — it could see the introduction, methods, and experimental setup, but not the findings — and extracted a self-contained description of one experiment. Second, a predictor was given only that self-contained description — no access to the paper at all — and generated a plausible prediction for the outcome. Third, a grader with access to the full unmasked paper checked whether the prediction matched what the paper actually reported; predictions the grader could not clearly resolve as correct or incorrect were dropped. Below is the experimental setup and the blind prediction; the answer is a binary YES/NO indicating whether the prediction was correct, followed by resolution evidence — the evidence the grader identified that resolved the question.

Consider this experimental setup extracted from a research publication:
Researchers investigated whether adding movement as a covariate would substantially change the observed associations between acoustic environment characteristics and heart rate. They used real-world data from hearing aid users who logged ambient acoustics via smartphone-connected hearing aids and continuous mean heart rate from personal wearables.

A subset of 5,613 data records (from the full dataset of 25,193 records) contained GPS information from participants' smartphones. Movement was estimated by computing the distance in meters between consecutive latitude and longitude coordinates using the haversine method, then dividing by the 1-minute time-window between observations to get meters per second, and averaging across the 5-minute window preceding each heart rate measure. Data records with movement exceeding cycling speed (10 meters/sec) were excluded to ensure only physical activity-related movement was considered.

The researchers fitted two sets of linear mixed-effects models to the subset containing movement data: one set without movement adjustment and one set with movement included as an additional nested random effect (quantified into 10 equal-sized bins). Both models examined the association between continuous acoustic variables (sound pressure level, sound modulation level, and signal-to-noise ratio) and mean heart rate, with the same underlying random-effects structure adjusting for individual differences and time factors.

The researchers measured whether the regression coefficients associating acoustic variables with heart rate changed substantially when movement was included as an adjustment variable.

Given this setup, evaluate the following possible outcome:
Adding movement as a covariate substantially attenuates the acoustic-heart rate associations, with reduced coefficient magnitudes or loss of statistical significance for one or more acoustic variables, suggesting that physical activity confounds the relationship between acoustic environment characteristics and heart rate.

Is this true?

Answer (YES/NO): NO